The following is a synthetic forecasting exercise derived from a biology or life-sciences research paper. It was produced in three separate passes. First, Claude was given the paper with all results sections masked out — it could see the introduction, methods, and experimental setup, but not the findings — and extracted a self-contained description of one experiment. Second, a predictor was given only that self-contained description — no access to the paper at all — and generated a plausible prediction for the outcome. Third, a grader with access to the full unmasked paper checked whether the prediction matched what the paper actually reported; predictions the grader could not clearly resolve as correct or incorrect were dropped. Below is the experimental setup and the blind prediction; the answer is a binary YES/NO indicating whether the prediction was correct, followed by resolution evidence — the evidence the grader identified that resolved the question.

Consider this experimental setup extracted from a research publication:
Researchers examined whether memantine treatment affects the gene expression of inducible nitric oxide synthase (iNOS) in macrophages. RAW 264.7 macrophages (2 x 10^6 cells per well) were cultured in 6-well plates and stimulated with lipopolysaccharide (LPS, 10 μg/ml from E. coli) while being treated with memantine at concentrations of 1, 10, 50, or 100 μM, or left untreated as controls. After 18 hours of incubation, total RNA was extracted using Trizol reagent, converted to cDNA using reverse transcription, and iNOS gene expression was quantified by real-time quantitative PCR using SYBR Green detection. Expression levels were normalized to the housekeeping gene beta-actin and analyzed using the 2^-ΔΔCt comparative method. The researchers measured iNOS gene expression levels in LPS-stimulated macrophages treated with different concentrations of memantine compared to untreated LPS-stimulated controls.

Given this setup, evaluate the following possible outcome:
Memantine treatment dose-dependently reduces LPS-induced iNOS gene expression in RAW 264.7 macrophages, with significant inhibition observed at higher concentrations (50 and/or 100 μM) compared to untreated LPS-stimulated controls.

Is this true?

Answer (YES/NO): NO